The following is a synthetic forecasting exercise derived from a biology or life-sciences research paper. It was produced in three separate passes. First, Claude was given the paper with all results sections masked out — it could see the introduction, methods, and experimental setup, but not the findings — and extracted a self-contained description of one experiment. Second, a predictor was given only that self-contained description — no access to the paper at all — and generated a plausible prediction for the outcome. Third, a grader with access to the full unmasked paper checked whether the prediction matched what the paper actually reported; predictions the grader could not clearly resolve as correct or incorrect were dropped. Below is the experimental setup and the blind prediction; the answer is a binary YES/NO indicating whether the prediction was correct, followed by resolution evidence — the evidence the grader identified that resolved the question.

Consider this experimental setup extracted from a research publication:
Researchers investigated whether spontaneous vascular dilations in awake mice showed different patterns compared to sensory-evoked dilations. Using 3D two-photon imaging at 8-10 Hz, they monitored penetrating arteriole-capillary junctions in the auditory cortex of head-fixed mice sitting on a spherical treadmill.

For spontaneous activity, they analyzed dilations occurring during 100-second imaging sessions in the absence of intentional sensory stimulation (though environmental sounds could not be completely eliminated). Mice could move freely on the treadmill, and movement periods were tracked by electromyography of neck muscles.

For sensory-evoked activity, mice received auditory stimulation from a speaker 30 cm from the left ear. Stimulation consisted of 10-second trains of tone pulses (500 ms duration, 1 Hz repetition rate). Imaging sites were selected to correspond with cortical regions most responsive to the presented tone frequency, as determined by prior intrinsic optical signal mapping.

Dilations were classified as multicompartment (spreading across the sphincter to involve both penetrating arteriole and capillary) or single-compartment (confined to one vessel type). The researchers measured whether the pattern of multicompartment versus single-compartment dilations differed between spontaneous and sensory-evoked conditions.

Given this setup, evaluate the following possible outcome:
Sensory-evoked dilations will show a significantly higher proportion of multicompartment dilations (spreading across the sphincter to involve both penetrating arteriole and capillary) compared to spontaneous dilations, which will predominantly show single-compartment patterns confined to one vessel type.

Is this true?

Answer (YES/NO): NO